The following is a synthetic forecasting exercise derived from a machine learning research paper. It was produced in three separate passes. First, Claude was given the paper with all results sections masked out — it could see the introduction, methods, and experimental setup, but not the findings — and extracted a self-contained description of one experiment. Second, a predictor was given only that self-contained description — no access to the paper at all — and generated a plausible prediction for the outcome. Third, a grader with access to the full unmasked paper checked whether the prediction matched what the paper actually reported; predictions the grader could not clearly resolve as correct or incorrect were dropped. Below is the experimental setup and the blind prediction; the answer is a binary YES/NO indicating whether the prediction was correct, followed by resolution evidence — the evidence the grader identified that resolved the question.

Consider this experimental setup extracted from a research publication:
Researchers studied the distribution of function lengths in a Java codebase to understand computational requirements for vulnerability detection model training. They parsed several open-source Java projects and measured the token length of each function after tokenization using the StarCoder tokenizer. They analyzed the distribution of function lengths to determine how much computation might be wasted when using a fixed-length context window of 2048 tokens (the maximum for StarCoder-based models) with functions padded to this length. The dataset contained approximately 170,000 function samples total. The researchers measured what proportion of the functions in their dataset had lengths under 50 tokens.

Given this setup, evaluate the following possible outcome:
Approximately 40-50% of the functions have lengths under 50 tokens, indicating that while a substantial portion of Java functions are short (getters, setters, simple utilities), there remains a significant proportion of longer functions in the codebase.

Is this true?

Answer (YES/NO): NO